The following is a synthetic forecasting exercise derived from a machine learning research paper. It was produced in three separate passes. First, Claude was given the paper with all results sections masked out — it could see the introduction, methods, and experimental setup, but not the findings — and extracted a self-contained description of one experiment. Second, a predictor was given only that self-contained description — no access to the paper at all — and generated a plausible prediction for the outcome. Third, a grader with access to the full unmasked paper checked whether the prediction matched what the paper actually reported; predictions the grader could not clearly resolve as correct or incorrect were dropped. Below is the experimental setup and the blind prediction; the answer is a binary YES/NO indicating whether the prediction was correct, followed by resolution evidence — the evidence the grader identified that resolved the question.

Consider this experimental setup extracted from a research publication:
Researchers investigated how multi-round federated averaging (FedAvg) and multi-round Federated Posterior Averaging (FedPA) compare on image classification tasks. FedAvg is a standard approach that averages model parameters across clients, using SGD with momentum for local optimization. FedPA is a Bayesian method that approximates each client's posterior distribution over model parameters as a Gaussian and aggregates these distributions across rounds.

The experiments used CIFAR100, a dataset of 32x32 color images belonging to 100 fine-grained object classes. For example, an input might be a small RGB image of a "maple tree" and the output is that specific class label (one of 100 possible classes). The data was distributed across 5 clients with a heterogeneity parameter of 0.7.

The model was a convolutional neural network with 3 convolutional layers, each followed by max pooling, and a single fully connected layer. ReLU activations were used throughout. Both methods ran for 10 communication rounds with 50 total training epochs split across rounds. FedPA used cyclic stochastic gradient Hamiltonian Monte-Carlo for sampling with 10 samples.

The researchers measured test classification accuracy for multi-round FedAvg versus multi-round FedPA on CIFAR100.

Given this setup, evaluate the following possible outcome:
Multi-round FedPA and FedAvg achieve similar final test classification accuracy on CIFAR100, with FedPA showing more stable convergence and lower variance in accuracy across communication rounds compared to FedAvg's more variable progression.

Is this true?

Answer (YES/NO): NO